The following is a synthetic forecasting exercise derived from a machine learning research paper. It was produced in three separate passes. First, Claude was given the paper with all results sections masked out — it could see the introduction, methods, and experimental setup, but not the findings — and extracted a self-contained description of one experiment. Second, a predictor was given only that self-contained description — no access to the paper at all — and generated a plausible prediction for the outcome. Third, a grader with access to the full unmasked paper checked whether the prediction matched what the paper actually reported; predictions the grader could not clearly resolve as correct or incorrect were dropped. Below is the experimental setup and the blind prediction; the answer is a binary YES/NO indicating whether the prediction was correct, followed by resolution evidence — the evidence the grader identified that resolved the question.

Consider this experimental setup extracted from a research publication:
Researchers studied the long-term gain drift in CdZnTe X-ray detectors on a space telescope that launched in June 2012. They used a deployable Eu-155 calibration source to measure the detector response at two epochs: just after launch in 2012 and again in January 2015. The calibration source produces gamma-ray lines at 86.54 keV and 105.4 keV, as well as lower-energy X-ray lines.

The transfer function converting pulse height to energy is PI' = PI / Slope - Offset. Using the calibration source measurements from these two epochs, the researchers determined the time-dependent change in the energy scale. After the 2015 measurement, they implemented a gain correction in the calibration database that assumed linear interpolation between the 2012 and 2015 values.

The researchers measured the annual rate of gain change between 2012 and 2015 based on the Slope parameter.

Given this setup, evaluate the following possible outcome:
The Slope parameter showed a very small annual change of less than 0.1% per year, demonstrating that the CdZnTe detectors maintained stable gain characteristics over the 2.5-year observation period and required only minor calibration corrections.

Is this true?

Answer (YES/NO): NO